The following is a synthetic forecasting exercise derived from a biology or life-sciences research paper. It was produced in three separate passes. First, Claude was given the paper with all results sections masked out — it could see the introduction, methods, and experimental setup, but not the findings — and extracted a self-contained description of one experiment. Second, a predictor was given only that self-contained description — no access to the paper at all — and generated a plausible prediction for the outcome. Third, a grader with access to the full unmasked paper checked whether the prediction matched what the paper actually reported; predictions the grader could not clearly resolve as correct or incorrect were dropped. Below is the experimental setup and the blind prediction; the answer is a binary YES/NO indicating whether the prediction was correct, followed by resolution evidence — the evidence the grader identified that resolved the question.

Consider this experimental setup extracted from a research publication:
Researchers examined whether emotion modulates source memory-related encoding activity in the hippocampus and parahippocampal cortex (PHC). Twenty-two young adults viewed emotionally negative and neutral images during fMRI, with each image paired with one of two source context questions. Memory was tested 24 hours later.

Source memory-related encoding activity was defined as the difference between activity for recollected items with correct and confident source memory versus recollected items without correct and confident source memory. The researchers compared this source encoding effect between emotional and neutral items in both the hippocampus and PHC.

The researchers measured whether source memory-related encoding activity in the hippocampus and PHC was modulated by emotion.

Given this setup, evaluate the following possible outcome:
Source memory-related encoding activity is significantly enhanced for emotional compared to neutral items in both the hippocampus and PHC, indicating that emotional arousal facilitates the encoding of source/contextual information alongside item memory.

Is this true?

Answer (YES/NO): NO